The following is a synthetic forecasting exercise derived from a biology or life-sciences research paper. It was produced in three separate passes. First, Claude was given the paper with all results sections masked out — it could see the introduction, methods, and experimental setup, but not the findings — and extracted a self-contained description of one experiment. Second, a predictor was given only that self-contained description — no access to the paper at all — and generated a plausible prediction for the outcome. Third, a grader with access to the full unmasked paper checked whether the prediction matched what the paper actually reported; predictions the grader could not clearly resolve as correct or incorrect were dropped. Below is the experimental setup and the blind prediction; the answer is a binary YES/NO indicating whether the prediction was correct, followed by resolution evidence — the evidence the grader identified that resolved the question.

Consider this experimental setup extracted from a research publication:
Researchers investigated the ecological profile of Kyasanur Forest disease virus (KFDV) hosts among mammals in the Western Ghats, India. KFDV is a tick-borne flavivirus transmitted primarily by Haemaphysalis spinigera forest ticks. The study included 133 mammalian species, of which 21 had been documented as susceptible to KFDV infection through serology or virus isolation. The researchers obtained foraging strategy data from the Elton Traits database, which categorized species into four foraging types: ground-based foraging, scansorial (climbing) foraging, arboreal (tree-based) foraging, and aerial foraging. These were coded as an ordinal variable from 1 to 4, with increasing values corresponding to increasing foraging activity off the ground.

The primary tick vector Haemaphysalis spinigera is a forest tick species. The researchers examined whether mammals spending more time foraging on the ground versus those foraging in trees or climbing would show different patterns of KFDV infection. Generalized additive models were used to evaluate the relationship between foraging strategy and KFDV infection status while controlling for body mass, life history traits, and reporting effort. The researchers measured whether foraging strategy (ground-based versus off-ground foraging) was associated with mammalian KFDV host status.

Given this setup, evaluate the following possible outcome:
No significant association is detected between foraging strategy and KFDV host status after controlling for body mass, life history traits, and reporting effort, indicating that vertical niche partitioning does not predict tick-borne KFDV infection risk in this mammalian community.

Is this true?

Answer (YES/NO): YES